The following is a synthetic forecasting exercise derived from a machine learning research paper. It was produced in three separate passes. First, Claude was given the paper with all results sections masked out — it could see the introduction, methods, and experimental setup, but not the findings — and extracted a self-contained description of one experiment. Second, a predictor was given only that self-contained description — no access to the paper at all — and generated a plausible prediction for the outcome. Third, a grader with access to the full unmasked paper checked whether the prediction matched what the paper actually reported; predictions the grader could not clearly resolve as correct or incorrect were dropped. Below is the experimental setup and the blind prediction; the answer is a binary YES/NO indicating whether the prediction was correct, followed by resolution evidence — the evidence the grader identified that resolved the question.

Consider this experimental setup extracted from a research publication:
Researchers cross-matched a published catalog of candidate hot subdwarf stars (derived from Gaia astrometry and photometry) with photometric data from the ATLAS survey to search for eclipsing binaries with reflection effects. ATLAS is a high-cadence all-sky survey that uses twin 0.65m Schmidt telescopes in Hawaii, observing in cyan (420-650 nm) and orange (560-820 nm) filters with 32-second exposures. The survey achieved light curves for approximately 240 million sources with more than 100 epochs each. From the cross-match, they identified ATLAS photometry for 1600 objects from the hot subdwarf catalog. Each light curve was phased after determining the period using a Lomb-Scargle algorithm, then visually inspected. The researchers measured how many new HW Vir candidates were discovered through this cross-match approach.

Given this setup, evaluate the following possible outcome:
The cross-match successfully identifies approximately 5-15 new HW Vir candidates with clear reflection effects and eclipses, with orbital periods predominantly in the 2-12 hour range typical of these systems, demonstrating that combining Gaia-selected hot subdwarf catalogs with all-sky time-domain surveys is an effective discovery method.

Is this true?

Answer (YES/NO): NO